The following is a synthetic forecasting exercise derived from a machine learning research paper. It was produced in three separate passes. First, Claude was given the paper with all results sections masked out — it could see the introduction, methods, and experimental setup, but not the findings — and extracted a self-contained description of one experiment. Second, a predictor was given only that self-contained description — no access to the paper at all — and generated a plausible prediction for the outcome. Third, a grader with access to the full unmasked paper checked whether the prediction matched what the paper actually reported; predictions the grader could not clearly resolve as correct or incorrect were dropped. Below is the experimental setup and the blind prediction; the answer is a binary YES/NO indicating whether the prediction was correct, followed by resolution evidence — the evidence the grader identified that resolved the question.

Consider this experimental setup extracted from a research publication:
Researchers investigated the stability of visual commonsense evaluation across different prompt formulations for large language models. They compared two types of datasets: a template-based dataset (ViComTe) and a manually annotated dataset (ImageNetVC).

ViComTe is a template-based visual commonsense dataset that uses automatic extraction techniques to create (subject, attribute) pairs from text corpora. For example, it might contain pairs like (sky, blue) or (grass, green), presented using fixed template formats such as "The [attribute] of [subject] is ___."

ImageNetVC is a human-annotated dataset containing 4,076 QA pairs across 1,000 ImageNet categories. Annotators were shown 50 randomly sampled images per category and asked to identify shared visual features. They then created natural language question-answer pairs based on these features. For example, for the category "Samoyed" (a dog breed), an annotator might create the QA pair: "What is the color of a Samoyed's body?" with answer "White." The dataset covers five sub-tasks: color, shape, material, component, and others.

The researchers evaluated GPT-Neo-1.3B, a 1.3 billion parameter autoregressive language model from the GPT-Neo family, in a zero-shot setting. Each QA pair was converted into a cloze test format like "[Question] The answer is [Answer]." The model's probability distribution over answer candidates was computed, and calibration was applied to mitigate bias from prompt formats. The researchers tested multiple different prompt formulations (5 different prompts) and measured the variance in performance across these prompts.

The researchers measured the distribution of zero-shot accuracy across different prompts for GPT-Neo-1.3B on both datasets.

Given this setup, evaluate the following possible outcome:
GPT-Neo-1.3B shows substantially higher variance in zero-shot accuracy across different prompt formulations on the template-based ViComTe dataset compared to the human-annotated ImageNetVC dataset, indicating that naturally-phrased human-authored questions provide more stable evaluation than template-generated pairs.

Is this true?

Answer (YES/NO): YES